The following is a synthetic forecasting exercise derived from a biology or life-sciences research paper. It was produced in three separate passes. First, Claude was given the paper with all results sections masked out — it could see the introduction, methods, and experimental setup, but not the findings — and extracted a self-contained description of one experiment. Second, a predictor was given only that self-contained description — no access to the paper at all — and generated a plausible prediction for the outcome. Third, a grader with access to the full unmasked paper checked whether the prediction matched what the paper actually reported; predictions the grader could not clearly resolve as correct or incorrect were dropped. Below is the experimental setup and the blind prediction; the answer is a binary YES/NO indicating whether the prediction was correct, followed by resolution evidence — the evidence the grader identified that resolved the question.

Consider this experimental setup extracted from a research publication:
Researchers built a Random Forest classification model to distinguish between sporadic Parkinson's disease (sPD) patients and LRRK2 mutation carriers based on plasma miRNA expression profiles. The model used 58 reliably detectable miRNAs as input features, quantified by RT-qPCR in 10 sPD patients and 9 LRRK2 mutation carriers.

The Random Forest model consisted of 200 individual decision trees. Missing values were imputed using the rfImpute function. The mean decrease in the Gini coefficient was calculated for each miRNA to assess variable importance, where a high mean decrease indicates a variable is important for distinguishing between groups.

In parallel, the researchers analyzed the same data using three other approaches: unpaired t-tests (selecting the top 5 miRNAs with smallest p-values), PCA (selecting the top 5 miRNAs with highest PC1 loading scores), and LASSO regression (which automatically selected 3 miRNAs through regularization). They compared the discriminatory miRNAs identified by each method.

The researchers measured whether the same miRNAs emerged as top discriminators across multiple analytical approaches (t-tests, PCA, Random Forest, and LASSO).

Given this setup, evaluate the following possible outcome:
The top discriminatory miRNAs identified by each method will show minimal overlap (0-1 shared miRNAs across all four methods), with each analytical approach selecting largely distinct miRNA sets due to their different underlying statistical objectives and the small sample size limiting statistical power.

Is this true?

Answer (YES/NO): NO